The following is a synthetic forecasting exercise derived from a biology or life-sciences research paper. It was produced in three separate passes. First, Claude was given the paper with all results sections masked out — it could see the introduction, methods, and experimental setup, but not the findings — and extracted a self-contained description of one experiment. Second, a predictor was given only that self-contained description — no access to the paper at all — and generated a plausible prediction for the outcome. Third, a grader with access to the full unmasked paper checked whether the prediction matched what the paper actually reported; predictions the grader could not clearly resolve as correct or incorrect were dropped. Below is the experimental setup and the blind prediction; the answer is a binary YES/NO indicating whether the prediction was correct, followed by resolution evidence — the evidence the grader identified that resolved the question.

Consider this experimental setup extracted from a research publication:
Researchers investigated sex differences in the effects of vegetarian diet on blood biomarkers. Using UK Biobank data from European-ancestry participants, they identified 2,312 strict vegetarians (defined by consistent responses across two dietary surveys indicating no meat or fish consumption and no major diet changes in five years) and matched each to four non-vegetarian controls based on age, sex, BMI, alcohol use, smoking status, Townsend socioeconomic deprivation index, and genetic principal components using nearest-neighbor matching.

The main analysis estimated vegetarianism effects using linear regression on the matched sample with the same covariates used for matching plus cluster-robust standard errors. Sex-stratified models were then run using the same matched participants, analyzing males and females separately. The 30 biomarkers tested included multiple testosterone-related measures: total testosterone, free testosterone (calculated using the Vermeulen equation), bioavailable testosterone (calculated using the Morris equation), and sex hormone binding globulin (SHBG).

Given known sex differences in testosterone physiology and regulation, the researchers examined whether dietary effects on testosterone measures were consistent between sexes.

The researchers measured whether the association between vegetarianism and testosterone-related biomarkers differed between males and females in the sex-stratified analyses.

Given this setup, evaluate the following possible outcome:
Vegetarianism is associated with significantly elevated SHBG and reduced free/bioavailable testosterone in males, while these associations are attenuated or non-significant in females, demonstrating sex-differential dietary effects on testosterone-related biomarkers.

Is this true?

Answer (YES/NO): NO